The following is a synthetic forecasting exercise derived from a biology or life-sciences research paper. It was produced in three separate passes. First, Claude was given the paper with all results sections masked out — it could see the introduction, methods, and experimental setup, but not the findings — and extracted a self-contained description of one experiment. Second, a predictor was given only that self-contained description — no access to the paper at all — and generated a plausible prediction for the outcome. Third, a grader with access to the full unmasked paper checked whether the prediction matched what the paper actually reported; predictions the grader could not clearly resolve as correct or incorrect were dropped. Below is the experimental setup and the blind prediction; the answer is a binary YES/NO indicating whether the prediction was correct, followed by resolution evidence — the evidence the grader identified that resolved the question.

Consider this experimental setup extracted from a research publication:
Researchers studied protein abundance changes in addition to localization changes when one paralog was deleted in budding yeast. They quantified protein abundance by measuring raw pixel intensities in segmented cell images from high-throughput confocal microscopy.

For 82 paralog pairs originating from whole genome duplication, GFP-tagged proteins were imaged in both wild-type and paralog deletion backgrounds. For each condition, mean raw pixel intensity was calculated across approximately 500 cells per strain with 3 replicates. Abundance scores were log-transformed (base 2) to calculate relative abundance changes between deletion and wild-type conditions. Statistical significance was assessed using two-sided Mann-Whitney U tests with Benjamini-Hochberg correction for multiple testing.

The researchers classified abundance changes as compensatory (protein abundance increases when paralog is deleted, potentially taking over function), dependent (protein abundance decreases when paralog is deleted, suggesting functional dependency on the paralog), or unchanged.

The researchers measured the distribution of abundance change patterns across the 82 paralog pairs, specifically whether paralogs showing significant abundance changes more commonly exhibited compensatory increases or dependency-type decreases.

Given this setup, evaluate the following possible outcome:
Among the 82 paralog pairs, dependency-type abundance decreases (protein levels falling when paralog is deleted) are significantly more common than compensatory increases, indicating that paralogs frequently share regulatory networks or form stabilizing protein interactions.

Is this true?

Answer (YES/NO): NO